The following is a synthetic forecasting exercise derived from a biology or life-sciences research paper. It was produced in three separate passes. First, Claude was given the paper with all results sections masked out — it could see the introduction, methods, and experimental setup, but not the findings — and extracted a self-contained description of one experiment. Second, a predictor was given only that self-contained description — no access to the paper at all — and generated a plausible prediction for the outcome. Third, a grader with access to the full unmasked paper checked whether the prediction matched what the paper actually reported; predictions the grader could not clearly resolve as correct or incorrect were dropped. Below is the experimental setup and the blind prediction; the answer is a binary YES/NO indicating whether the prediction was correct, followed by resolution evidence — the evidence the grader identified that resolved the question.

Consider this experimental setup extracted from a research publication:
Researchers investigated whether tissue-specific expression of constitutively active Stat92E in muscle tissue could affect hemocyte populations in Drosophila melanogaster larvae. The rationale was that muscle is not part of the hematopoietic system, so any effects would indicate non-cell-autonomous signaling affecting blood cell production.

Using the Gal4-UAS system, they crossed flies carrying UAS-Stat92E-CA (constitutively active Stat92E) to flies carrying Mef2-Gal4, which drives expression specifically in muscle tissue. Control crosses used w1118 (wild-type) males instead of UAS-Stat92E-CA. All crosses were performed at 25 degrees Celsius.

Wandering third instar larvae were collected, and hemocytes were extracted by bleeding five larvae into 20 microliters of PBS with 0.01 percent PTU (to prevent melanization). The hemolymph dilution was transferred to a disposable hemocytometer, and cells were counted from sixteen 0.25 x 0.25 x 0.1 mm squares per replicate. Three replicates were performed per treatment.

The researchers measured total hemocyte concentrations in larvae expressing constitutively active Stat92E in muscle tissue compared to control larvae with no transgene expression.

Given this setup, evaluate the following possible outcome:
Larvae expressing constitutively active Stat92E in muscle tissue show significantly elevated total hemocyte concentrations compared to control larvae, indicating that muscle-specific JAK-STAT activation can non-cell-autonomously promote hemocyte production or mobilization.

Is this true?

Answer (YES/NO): YES